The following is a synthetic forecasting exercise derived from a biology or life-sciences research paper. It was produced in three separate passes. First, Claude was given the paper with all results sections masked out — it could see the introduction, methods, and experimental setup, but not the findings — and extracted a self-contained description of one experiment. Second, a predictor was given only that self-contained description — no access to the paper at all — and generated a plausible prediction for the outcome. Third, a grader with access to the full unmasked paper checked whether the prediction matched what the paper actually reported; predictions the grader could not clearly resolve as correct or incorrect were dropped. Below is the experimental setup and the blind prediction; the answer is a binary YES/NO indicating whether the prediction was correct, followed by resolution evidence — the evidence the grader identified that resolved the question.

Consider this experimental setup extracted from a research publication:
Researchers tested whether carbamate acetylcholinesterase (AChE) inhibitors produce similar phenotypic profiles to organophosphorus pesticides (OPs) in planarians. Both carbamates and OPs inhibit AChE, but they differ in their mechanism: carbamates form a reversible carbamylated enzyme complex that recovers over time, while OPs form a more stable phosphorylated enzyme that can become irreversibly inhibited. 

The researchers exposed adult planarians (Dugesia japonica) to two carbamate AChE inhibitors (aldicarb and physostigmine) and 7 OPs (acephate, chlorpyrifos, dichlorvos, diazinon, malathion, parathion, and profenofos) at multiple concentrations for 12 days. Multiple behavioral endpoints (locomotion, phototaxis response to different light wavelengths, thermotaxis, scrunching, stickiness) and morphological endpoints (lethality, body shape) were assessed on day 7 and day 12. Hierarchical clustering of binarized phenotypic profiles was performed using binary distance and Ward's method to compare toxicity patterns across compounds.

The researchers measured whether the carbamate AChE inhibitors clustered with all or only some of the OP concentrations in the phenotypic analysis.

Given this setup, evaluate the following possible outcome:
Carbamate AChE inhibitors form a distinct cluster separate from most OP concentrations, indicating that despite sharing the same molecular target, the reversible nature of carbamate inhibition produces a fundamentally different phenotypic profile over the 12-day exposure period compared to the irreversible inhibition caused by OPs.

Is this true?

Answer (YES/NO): NO